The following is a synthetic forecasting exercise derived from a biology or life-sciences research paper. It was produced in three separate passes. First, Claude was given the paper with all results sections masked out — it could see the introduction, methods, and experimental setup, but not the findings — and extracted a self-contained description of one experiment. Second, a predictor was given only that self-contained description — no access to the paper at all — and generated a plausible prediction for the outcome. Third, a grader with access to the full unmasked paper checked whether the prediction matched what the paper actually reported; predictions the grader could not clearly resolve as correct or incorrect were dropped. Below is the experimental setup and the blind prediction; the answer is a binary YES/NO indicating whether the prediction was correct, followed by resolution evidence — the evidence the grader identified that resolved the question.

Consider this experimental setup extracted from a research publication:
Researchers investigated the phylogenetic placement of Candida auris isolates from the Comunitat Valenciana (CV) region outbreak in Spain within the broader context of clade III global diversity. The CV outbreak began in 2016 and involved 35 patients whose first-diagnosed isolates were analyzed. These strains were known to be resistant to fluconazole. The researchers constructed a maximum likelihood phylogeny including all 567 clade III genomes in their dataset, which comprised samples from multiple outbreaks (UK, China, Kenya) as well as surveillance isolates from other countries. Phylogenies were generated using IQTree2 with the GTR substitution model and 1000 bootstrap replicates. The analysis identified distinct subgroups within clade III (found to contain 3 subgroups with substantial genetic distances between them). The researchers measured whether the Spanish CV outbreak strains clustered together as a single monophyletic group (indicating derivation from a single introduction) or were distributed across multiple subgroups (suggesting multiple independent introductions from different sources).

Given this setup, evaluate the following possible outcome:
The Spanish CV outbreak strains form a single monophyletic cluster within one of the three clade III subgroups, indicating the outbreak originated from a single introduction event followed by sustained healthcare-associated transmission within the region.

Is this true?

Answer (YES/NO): YES